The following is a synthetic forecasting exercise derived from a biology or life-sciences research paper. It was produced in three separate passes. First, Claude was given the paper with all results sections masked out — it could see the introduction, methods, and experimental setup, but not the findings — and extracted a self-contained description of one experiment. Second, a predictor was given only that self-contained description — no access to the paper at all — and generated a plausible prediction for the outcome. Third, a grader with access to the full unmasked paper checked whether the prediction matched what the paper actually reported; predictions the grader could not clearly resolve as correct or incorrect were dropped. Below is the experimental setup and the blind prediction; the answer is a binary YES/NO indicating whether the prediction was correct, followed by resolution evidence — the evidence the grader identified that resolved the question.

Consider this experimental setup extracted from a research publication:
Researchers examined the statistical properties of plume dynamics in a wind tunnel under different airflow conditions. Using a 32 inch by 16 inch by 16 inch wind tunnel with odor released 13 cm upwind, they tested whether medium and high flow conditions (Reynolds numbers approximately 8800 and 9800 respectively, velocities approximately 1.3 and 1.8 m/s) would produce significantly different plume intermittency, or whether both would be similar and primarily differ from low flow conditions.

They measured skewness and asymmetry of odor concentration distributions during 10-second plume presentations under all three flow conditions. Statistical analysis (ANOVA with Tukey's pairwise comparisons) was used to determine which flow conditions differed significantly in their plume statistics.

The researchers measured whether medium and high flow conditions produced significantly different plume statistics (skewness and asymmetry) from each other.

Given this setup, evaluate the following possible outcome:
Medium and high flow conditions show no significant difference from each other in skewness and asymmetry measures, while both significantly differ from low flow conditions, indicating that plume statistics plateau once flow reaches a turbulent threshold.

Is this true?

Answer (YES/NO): YES